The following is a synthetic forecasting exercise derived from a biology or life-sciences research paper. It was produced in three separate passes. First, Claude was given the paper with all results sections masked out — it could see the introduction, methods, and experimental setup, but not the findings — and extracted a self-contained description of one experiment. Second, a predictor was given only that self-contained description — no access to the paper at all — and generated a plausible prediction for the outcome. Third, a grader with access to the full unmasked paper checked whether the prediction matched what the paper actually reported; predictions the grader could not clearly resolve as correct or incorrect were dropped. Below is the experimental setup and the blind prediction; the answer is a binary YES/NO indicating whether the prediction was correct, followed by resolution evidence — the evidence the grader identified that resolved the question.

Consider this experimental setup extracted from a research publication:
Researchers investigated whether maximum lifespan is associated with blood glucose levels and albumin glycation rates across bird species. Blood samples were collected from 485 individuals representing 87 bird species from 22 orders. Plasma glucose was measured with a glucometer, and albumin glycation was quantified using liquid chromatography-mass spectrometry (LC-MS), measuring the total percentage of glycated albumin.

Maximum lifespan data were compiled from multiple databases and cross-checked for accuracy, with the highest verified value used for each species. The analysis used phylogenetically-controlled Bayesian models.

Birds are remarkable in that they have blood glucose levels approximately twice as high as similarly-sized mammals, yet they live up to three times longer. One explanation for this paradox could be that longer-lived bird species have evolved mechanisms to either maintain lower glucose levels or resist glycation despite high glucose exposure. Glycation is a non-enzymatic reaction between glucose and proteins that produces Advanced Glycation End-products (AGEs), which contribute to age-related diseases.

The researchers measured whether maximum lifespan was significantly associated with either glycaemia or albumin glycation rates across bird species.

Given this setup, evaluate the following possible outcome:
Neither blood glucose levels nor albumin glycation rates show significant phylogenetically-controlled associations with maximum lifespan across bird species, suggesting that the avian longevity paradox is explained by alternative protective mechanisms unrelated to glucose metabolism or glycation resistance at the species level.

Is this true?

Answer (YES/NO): NO